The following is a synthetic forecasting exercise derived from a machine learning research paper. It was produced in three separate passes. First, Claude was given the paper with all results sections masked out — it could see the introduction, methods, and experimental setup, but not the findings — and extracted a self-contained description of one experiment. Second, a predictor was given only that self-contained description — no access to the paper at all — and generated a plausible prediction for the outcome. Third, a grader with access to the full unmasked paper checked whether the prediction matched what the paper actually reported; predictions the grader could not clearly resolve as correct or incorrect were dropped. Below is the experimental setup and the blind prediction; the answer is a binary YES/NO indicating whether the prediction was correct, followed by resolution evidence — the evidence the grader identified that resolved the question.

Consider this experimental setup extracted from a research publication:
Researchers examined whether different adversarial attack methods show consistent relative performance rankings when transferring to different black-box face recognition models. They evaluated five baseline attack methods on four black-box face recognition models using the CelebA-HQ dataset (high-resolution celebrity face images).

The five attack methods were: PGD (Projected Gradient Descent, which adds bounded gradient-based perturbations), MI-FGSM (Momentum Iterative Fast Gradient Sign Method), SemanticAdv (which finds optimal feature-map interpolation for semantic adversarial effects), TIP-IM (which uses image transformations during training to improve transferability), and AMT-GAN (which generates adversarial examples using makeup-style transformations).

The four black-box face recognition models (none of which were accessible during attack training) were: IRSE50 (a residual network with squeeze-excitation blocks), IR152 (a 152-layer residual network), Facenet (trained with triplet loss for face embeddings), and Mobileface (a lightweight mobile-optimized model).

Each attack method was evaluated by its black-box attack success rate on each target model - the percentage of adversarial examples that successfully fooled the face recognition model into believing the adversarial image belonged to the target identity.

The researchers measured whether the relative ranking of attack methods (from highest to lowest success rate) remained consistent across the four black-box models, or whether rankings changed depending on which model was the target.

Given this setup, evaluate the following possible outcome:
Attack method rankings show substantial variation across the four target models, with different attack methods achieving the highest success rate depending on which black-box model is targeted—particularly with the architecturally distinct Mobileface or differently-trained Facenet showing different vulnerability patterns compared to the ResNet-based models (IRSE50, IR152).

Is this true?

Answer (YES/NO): YES